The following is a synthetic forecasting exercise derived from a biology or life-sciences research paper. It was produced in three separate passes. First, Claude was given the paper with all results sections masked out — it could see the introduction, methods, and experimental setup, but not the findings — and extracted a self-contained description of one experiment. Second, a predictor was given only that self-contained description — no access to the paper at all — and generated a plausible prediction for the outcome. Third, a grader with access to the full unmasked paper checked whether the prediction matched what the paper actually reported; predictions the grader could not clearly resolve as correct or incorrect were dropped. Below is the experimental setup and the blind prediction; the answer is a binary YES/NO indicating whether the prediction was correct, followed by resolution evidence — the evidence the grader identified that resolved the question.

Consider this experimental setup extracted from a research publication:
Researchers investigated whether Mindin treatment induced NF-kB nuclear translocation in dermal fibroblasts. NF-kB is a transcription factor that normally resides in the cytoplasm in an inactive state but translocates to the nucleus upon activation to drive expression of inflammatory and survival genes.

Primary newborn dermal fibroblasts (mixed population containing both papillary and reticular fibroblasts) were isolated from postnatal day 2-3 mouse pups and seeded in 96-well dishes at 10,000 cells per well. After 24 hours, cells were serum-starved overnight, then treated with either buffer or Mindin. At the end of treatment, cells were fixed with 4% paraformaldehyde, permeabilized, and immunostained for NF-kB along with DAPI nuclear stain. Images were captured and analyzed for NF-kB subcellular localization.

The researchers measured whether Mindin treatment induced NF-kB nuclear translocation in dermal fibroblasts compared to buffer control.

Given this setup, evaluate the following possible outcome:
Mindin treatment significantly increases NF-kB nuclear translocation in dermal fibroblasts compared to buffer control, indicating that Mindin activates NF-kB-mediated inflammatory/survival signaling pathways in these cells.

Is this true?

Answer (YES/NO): YES